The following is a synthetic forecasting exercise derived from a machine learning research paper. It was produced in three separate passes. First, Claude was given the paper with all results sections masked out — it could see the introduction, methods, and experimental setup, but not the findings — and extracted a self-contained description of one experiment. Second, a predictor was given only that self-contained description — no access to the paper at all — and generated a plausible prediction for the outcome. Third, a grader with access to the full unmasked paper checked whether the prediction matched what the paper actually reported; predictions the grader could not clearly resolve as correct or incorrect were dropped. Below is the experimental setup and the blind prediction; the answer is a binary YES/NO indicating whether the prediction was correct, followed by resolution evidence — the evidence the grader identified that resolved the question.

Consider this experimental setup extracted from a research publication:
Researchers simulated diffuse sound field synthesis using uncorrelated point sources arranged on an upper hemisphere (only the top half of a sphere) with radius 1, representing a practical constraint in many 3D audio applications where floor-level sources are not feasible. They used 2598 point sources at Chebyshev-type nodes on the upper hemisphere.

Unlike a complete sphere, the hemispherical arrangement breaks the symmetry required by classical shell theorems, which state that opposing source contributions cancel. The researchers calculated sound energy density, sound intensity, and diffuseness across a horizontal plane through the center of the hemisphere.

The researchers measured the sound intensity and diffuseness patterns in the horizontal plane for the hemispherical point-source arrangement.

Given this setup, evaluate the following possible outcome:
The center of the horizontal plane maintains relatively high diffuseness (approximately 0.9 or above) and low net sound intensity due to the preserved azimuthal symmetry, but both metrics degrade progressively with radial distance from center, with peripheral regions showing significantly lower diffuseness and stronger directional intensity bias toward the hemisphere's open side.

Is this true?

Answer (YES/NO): NO